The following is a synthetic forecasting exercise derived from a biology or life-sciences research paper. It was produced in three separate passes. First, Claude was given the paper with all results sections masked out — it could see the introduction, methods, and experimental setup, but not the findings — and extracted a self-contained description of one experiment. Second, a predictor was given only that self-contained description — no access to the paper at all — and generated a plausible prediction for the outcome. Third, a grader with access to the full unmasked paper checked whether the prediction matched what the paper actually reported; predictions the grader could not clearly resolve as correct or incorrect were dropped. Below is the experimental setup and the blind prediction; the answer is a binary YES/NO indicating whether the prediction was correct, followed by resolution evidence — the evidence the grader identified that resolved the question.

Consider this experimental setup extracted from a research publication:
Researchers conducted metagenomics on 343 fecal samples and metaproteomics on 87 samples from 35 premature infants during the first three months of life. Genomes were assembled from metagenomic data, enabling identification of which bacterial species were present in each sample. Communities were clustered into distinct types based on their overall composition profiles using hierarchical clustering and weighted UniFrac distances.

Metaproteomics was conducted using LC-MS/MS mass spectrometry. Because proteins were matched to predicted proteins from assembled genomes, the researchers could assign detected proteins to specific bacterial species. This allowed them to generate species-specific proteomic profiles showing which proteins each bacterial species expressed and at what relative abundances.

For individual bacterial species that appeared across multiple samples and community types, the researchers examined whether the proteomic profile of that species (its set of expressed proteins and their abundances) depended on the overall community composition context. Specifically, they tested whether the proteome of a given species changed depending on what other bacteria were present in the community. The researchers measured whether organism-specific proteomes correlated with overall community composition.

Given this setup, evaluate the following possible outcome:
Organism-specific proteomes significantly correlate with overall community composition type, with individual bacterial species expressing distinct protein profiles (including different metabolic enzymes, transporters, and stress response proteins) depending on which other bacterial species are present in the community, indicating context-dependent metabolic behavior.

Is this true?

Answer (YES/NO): YES